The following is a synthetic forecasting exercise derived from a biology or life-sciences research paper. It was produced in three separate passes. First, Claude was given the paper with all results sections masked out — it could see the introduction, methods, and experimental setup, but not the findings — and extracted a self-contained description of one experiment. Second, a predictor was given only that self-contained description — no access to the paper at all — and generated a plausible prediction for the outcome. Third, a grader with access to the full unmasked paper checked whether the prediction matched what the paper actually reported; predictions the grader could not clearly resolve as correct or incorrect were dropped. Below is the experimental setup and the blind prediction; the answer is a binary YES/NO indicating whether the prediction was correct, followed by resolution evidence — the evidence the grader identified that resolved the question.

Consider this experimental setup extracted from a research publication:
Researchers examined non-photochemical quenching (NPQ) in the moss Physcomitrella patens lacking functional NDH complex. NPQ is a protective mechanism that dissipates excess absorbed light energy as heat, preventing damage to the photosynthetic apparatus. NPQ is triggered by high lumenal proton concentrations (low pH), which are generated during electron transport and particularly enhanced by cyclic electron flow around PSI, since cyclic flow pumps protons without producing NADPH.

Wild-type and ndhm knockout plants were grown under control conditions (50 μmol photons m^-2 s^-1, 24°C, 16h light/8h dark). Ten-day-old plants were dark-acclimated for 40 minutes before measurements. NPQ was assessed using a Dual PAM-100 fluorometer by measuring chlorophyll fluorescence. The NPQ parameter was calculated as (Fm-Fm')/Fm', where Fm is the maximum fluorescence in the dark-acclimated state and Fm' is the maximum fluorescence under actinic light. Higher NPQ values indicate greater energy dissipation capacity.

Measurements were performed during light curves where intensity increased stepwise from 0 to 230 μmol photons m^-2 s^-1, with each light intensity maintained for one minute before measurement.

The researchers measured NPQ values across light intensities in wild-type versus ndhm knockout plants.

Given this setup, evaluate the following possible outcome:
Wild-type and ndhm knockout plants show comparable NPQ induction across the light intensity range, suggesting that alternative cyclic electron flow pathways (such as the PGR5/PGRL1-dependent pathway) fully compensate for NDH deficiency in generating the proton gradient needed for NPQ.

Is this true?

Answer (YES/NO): YES